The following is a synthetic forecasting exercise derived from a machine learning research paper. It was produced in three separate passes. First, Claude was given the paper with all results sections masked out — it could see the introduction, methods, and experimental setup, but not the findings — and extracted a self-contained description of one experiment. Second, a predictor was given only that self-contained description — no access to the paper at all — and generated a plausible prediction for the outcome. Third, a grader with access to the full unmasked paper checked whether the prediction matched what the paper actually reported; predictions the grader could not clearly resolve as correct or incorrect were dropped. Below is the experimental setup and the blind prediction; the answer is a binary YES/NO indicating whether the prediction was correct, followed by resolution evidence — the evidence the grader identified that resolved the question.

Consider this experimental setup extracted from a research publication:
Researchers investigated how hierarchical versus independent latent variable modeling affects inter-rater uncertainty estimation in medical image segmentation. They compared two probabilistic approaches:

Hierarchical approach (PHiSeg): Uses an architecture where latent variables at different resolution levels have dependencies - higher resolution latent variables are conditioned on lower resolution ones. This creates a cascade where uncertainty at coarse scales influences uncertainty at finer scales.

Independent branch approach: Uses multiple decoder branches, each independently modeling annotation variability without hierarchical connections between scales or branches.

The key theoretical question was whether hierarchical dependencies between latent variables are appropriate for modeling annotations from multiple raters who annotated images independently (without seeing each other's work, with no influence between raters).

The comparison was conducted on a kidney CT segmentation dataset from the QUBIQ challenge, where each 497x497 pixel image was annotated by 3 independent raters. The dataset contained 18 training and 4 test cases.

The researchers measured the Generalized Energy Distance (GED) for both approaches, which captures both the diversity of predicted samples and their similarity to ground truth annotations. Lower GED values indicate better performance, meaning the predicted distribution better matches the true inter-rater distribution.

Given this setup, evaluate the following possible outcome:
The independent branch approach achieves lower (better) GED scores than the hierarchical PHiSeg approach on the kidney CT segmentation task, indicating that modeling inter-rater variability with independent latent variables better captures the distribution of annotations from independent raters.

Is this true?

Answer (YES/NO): NO